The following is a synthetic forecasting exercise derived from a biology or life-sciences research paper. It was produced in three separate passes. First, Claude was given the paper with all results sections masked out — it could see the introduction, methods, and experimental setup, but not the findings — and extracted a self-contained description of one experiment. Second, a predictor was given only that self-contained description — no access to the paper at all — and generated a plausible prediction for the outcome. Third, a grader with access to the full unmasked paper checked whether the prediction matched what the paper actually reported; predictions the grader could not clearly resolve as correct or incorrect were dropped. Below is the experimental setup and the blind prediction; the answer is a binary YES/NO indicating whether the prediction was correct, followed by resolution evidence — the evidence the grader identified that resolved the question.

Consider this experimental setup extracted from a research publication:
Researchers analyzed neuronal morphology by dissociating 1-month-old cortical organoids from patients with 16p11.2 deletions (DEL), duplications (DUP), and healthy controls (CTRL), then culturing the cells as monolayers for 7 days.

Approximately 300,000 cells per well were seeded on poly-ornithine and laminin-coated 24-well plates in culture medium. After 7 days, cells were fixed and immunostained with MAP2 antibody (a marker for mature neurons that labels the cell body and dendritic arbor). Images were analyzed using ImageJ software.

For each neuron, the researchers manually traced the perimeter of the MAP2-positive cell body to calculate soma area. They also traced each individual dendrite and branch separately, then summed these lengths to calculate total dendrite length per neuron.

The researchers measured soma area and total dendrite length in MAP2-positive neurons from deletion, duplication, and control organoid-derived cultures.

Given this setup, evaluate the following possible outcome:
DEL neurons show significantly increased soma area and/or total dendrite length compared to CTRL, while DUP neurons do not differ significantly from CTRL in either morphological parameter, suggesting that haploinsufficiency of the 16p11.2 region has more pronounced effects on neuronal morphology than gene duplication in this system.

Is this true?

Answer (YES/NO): YES